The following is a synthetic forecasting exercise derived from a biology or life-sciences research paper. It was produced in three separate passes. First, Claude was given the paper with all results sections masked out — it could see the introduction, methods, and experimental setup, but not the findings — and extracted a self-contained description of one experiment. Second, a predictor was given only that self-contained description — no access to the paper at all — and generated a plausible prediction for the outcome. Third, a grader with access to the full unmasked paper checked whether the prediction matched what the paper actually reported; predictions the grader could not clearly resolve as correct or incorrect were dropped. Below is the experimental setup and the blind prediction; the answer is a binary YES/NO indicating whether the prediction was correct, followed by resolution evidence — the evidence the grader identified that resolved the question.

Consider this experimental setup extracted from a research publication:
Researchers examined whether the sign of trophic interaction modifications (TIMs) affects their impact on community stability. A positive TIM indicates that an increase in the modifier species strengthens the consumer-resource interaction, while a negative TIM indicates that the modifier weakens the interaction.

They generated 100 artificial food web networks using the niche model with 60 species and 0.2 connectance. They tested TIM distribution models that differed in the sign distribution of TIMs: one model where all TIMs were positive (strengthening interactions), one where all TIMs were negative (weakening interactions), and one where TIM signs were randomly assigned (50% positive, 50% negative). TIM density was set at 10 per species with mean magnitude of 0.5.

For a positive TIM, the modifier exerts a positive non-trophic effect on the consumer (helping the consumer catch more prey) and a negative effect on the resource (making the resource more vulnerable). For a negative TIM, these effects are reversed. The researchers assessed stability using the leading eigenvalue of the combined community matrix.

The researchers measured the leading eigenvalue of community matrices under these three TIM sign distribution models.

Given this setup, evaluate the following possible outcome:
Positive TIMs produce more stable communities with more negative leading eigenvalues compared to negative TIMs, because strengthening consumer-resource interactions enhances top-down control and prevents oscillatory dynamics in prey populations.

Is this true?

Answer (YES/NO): NO